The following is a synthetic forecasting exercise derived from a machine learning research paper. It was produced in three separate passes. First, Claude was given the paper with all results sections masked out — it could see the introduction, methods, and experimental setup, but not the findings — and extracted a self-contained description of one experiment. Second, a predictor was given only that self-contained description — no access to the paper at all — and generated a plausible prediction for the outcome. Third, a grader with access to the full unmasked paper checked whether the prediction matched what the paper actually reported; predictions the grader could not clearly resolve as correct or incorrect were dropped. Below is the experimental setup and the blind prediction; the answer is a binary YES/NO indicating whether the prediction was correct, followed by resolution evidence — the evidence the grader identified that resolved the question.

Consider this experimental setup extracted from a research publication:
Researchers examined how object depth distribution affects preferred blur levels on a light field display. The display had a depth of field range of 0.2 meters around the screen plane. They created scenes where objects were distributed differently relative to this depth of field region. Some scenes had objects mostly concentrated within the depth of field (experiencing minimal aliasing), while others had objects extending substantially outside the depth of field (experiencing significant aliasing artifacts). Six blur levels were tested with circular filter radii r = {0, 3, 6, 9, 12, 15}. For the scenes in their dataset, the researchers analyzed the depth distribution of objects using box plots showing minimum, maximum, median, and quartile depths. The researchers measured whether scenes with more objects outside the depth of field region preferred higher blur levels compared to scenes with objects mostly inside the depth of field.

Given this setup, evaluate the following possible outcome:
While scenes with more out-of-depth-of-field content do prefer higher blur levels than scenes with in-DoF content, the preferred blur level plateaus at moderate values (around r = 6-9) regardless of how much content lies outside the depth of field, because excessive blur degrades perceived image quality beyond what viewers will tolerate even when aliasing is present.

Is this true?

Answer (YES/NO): NO